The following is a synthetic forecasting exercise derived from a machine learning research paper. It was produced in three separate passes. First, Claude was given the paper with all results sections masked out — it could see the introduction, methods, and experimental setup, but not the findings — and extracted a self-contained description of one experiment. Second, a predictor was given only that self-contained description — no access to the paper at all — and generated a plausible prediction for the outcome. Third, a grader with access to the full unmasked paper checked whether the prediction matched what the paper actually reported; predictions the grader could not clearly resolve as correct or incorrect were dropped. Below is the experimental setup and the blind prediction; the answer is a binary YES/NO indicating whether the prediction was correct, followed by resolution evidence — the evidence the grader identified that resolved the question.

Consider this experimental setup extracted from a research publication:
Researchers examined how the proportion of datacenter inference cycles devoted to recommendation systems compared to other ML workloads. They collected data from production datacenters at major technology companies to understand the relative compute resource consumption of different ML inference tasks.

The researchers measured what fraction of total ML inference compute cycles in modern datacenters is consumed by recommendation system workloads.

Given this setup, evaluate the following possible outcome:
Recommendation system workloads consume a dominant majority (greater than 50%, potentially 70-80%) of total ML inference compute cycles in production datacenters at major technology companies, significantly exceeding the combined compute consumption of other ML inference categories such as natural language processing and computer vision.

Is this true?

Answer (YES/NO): NO